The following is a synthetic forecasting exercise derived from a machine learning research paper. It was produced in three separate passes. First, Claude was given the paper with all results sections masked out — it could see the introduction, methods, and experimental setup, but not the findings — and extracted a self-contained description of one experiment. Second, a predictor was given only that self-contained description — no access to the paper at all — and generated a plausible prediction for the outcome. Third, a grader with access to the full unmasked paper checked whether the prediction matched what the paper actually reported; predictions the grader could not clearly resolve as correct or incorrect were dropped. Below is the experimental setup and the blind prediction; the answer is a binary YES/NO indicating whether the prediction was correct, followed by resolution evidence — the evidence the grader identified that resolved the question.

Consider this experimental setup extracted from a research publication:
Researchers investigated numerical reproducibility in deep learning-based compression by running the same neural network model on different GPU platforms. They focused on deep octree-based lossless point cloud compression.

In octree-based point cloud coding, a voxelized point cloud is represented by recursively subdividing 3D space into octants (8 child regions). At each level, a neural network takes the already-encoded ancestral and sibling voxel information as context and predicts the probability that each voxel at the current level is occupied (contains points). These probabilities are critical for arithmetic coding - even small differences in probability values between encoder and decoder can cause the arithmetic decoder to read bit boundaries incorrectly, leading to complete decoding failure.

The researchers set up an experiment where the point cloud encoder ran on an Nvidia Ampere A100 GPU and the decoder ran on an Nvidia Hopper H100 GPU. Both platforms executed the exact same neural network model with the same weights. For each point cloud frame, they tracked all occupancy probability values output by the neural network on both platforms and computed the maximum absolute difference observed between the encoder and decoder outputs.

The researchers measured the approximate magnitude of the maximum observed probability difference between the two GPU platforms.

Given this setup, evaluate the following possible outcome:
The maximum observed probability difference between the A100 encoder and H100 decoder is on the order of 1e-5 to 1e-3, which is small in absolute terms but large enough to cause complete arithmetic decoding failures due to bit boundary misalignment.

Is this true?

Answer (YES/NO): NO